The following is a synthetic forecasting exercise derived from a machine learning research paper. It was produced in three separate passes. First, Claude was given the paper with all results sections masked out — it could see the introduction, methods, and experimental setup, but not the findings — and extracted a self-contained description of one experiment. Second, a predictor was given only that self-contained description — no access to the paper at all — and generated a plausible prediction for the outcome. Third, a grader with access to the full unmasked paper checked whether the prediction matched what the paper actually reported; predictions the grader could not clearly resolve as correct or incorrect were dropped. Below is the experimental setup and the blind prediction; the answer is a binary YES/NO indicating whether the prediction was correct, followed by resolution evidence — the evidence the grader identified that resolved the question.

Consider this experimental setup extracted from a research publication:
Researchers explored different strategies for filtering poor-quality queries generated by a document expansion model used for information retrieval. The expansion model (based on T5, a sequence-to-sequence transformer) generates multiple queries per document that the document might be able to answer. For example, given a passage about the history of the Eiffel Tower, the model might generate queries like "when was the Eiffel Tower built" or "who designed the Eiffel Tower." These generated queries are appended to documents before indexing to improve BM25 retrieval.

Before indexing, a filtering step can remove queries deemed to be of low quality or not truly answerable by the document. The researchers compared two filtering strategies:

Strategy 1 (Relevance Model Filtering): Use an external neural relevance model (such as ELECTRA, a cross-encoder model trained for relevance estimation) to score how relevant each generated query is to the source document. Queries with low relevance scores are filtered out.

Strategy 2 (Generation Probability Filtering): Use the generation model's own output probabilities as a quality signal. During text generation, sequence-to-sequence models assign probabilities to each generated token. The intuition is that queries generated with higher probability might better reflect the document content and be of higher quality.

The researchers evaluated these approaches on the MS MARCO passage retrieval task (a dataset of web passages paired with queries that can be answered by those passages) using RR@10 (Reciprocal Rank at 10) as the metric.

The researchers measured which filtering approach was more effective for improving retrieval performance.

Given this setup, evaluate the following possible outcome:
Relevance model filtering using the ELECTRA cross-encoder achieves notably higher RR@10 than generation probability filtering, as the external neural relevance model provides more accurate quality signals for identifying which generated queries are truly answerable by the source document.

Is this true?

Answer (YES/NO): YES